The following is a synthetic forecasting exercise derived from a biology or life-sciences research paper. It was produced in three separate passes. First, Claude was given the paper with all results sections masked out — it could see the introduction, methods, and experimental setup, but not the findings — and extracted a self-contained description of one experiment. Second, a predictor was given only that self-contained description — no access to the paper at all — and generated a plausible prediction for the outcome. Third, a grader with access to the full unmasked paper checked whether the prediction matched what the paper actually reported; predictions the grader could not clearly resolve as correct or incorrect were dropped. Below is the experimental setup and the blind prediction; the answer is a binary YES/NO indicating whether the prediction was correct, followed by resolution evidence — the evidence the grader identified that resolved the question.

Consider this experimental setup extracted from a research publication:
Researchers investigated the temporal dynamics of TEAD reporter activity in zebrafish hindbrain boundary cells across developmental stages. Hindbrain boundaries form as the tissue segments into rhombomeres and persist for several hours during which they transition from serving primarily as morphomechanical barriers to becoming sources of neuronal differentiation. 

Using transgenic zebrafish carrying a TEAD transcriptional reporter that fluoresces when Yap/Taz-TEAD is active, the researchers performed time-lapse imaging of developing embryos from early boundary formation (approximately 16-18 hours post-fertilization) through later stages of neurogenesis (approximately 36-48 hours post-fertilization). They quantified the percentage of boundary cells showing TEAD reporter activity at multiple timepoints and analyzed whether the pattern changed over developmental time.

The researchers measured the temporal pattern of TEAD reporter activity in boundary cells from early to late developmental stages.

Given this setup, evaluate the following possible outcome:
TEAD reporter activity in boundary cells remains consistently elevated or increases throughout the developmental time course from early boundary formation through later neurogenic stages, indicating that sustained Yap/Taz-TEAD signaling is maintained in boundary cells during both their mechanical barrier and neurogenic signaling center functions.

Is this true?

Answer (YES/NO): NO